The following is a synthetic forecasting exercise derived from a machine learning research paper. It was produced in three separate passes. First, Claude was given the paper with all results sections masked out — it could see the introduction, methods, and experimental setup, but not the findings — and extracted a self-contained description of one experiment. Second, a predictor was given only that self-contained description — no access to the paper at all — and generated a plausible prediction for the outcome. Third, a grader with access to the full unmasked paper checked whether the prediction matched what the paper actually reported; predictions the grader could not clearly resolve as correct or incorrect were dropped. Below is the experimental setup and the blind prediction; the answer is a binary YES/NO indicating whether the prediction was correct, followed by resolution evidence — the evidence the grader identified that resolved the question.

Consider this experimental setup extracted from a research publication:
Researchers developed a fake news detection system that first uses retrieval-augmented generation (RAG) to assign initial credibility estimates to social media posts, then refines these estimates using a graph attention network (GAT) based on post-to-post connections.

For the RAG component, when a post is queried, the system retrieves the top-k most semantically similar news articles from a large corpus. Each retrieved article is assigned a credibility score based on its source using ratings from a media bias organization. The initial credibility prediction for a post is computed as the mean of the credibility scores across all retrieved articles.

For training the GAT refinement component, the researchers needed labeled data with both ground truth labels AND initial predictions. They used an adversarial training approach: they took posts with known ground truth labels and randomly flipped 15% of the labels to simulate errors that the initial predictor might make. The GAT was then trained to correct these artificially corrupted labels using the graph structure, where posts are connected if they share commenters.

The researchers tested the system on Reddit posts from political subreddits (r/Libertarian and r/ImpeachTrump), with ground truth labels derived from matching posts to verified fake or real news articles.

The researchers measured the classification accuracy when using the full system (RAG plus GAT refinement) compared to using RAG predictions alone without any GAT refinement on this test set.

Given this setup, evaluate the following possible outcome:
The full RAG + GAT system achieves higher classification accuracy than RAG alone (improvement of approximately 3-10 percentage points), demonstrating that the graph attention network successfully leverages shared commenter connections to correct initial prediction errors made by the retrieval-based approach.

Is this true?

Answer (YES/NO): NO